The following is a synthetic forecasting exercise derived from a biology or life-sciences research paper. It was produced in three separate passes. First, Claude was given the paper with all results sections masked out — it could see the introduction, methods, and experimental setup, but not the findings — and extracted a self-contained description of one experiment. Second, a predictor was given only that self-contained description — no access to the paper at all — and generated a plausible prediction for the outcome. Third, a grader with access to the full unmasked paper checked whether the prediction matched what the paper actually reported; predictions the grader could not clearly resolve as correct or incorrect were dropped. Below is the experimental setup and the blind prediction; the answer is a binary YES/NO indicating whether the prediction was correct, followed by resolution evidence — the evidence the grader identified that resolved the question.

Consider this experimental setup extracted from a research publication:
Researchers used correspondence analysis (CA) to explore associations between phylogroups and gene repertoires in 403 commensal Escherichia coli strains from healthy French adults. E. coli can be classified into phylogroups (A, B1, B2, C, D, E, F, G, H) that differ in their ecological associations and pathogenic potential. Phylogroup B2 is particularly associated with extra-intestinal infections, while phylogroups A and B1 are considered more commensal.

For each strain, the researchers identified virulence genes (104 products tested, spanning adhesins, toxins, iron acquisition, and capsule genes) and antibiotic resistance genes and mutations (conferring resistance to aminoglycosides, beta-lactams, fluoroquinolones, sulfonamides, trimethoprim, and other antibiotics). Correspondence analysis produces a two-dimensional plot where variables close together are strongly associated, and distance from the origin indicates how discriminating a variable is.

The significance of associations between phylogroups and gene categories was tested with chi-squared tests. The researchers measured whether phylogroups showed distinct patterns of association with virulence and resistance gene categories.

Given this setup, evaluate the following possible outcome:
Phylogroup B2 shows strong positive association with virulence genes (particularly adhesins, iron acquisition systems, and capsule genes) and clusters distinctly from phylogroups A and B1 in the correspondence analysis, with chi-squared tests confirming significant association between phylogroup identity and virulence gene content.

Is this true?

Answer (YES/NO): YES